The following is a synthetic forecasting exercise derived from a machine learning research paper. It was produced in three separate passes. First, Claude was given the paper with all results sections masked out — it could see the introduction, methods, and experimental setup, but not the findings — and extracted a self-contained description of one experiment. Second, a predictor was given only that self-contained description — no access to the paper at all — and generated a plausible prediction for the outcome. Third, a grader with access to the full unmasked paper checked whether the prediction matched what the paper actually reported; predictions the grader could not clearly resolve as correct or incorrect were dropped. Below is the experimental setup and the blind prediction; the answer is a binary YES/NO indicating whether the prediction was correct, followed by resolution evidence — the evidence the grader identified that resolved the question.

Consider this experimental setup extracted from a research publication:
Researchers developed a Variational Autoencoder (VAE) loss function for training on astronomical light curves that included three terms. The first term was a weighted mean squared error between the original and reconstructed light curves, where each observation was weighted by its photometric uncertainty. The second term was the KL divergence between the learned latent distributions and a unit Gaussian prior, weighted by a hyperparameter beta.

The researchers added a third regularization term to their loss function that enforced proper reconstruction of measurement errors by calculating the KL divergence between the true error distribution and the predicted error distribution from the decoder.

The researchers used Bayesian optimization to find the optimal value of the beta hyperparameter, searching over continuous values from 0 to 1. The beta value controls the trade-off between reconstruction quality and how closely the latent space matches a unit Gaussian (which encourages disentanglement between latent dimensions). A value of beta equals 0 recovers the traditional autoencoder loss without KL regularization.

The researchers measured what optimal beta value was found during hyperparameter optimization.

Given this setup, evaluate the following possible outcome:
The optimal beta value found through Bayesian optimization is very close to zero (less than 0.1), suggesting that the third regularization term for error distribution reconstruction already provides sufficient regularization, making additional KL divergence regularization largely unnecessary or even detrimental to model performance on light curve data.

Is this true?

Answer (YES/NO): NO